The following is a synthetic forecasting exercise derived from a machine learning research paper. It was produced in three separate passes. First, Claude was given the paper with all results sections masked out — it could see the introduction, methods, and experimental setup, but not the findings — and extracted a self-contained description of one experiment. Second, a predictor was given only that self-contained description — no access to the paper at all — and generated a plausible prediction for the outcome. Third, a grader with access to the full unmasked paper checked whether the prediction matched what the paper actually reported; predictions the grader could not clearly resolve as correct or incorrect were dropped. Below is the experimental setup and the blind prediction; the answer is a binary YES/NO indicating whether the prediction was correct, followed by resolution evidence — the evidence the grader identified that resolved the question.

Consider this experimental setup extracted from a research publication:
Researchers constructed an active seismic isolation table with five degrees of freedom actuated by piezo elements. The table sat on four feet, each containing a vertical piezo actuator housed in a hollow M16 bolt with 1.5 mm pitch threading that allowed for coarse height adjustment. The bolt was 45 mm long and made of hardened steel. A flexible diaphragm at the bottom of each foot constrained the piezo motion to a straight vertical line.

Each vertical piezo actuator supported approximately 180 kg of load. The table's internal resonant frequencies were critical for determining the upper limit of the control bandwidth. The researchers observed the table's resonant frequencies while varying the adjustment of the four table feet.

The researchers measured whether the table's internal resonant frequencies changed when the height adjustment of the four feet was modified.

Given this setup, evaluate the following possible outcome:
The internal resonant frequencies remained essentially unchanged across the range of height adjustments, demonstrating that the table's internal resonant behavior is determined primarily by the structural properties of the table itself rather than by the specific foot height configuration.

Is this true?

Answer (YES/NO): NO